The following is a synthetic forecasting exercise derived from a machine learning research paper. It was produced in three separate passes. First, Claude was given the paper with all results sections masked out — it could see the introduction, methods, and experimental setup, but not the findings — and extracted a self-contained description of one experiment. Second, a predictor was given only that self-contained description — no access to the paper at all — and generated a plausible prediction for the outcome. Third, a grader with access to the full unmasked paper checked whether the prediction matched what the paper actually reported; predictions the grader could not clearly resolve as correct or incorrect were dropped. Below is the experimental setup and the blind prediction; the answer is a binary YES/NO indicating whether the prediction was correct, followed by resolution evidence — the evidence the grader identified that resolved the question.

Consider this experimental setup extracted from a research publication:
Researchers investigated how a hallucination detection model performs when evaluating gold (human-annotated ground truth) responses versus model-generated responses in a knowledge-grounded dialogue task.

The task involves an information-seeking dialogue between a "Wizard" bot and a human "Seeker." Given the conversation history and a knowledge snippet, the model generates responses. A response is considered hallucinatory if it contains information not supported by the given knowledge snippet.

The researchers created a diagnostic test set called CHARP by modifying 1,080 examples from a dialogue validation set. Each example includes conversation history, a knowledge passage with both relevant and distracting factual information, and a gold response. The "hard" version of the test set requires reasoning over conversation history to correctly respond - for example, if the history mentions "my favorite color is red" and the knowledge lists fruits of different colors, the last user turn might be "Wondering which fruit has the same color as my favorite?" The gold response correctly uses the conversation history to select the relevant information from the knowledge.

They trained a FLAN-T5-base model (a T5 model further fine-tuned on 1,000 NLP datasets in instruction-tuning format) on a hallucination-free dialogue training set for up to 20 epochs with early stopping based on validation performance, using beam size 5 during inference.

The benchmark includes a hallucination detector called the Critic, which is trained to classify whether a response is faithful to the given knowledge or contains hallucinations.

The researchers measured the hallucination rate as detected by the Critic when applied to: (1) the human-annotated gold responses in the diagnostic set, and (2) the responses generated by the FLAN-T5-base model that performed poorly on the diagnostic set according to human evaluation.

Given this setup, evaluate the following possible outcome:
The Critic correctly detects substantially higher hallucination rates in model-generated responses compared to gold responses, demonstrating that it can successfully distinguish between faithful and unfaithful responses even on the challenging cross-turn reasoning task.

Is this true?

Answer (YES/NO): NO